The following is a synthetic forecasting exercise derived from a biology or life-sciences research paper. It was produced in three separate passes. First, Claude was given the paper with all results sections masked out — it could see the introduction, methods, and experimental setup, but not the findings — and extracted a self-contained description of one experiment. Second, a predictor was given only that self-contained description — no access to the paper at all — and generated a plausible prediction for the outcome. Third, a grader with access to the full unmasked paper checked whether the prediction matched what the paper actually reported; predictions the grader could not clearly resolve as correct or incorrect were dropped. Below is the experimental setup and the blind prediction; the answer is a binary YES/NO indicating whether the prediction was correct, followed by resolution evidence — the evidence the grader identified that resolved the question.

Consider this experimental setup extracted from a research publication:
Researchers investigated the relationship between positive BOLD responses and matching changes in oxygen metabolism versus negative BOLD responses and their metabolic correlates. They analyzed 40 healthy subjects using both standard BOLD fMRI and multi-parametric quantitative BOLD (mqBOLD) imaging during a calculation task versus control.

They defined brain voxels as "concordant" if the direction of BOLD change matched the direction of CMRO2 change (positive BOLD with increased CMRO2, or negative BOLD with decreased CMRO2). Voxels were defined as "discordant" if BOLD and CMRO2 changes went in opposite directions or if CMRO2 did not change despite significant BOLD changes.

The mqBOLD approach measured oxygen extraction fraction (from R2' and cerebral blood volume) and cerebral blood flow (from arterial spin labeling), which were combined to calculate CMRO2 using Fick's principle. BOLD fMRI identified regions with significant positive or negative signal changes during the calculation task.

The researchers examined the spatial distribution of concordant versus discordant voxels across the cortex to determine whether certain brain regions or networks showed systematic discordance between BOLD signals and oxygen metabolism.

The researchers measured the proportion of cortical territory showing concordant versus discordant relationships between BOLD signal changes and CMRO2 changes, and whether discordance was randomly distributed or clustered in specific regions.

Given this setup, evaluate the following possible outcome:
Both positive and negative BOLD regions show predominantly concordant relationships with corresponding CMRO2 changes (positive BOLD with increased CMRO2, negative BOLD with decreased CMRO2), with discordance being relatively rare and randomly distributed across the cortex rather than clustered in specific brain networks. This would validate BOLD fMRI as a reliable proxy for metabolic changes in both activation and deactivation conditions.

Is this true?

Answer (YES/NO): NO